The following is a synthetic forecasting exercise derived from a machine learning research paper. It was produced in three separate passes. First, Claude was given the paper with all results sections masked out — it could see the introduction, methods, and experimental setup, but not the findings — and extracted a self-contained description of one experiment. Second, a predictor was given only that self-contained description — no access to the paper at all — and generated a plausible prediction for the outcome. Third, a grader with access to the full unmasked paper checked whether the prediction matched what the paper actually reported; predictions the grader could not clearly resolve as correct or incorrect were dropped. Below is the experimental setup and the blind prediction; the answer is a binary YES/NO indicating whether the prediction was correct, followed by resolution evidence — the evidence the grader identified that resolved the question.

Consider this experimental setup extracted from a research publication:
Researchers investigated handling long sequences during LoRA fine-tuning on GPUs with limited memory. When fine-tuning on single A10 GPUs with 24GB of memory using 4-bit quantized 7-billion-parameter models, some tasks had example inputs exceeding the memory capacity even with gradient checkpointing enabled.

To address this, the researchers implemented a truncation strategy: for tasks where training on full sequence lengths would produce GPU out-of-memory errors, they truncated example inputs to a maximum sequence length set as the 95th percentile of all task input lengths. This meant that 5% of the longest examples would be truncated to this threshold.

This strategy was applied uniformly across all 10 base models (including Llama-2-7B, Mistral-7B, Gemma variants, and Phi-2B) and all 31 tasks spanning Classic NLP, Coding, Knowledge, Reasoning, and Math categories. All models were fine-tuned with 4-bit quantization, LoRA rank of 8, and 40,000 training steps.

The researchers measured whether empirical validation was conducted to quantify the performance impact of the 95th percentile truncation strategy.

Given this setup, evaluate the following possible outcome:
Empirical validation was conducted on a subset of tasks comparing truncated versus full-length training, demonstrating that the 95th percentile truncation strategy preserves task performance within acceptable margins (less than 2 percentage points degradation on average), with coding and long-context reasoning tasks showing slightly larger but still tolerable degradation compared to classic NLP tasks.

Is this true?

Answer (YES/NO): NO